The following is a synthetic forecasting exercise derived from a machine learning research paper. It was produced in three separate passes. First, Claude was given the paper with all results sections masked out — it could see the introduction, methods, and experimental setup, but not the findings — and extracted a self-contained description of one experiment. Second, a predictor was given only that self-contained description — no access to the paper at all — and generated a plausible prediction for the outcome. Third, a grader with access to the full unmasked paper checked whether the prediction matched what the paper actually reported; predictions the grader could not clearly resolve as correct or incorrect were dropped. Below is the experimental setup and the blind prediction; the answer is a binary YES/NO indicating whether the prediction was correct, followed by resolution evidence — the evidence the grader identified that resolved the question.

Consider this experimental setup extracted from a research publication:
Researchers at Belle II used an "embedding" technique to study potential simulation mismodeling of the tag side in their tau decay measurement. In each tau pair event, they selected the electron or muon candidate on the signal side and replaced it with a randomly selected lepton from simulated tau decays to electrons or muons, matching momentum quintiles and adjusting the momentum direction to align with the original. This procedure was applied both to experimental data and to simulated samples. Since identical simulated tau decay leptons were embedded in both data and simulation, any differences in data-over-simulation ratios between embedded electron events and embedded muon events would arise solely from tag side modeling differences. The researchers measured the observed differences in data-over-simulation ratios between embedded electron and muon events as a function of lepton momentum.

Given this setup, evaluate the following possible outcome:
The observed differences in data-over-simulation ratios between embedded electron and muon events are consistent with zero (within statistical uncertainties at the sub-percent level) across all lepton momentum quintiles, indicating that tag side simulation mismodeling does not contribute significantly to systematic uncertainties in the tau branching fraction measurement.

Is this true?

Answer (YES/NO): YES